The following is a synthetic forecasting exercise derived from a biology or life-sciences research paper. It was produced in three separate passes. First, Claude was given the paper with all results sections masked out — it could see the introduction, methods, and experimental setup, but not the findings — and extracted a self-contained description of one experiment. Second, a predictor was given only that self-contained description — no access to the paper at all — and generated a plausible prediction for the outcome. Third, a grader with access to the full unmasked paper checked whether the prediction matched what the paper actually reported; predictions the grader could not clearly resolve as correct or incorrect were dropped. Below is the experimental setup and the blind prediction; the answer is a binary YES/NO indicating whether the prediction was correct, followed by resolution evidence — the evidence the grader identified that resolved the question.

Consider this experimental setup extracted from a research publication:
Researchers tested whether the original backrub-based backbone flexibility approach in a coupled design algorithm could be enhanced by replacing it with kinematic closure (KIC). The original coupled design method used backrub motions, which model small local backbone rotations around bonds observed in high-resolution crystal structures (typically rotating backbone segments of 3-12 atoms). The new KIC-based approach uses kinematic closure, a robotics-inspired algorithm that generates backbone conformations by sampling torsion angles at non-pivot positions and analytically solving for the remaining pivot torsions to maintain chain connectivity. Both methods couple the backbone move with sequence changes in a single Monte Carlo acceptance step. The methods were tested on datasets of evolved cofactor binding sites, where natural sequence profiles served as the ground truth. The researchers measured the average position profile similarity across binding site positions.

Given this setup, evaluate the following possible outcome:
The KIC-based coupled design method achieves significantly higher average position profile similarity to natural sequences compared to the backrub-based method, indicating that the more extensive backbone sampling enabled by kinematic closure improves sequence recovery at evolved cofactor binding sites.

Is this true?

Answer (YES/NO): NO